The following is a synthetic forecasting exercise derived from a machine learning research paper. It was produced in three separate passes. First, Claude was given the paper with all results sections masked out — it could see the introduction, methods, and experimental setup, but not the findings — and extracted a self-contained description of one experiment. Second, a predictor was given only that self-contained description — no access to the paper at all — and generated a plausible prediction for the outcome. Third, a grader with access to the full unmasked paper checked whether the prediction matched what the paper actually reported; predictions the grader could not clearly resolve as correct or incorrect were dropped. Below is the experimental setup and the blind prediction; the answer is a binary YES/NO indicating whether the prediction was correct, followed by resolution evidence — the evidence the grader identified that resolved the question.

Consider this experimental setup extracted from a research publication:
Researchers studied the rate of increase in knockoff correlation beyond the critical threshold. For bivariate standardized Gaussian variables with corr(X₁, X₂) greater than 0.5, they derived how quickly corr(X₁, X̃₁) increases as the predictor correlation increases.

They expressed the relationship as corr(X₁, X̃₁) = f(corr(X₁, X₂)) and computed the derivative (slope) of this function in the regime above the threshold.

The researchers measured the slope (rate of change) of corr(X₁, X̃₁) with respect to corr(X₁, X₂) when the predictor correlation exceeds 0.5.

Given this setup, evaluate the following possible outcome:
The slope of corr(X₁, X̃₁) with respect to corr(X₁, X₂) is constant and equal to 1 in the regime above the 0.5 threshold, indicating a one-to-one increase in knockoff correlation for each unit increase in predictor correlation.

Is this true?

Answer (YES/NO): NO